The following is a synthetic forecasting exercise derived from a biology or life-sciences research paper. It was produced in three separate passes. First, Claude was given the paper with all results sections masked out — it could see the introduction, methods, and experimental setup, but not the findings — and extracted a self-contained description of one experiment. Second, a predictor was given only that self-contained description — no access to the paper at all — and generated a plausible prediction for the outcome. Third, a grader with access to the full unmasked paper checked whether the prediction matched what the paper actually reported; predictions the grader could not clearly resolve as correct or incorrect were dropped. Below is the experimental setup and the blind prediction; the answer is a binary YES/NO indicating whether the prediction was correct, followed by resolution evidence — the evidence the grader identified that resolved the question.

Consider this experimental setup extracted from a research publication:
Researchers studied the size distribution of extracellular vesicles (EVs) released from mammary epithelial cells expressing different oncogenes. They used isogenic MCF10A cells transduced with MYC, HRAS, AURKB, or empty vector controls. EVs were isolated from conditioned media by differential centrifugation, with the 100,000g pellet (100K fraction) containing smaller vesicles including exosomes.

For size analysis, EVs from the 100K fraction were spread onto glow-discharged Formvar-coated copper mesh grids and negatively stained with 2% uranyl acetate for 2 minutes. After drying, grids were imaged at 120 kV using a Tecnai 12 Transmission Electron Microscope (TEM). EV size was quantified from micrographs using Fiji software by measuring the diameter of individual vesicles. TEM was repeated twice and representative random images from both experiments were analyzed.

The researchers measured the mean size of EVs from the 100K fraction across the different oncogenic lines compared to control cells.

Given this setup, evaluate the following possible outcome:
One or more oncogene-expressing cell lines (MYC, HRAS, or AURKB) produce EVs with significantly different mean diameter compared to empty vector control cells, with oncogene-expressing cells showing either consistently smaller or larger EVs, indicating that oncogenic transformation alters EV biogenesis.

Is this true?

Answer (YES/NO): YES